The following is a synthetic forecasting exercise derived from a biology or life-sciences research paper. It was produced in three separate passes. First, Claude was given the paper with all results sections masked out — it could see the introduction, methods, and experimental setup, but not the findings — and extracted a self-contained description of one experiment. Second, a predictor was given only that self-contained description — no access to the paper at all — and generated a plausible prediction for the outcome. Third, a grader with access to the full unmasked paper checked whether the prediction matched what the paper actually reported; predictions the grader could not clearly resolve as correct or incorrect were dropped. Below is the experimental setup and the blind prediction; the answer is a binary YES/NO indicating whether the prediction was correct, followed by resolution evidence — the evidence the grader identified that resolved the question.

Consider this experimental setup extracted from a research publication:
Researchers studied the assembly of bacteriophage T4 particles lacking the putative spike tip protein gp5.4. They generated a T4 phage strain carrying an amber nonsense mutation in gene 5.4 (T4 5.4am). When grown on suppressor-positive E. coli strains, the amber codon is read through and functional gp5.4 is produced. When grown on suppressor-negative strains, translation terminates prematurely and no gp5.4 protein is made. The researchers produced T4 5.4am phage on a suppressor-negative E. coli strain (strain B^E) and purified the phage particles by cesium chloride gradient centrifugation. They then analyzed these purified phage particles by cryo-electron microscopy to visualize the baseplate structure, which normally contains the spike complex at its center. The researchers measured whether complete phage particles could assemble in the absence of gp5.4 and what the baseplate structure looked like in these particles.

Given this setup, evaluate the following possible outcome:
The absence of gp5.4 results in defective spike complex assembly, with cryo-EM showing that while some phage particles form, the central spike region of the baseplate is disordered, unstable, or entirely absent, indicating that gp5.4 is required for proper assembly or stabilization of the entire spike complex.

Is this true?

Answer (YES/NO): NO